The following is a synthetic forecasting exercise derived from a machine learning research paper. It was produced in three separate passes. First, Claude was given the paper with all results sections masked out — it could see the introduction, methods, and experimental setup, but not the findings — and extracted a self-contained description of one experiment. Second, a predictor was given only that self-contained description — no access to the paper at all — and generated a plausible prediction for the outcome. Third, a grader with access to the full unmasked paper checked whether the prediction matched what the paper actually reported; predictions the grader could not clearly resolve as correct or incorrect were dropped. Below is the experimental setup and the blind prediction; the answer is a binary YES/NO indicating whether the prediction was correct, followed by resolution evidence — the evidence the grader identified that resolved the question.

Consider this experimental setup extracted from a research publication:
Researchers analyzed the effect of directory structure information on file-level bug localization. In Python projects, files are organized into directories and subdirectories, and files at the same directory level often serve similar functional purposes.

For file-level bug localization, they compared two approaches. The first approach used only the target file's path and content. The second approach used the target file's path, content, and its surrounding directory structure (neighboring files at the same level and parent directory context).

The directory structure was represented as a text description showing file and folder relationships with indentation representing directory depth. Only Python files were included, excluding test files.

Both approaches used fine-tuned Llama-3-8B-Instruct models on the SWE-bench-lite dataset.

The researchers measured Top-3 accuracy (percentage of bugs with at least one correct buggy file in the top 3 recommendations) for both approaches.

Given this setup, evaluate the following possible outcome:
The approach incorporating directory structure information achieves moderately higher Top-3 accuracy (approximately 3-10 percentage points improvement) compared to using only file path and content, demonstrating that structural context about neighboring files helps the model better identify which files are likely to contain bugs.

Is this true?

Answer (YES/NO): NO